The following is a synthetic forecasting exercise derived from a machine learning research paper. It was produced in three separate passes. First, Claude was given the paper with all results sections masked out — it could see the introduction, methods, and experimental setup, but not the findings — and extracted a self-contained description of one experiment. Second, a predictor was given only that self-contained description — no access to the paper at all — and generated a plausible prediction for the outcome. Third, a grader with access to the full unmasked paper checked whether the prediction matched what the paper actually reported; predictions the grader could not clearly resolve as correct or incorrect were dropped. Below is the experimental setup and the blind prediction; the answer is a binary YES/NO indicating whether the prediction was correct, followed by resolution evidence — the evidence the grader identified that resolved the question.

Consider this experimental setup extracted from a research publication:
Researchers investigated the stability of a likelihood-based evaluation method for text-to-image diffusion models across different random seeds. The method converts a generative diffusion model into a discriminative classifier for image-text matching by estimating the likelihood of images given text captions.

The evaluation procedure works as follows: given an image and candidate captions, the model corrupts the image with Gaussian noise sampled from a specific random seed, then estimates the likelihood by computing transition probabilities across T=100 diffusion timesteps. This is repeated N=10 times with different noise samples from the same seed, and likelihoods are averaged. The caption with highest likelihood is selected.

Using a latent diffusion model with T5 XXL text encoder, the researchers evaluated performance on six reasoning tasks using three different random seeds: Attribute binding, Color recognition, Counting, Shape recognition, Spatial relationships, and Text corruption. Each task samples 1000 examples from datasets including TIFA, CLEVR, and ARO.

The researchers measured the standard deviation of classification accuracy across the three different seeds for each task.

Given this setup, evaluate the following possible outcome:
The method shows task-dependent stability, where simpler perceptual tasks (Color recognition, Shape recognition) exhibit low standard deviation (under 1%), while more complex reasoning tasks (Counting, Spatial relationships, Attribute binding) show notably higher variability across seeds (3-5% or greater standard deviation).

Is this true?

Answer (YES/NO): NO